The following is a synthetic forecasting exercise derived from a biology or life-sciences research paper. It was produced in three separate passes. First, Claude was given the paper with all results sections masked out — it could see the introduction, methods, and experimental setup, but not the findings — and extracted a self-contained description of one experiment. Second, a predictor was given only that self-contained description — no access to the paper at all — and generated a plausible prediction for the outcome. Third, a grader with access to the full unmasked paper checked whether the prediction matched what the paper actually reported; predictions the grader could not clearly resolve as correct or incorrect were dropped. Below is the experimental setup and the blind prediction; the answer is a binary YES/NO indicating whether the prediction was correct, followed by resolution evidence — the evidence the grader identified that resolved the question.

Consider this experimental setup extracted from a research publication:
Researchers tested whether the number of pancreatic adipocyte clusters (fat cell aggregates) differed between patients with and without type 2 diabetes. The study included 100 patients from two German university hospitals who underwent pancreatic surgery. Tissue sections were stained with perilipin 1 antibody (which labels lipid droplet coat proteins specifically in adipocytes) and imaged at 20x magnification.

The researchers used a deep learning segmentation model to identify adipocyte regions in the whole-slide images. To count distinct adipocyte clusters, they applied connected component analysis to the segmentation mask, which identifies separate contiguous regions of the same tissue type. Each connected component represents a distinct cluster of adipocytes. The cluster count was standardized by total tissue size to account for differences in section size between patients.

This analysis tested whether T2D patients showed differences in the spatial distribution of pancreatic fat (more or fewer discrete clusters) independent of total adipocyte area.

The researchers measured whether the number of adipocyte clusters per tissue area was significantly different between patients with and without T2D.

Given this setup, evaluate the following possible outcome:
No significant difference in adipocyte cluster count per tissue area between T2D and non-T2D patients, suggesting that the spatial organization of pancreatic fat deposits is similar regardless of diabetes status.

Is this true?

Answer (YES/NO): NO